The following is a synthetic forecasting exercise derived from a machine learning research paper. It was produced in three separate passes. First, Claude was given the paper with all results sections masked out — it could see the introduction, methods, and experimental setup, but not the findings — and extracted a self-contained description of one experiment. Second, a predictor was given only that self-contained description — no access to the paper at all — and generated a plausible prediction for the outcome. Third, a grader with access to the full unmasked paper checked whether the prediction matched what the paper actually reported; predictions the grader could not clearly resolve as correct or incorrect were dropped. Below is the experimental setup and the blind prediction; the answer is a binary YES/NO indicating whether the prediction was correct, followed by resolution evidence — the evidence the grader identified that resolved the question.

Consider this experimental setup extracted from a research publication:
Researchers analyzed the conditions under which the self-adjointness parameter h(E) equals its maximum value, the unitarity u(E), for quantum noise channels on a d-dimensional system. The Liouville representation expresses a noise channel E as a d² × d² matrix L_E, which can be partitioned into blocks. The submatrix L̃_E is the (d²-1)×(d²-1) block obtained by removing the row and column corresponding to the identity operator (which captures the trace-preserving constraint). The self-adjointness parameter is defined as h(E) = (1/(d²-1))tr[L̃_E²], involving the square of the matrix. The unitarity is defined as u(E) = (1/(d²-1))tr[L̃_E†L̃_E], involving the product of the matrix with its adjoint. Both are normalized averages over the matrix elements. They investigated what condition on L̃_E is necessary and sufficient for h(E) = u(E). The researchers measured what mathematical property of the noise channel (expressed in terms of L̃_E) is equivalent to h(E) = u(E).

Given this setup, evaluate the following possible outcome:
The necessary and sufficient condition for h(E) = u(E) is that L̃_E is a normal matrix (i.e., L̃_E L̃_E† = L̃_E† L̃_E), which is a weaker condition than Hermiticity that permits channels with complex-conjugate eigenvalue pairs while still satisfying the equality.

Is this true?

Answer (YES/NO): NO